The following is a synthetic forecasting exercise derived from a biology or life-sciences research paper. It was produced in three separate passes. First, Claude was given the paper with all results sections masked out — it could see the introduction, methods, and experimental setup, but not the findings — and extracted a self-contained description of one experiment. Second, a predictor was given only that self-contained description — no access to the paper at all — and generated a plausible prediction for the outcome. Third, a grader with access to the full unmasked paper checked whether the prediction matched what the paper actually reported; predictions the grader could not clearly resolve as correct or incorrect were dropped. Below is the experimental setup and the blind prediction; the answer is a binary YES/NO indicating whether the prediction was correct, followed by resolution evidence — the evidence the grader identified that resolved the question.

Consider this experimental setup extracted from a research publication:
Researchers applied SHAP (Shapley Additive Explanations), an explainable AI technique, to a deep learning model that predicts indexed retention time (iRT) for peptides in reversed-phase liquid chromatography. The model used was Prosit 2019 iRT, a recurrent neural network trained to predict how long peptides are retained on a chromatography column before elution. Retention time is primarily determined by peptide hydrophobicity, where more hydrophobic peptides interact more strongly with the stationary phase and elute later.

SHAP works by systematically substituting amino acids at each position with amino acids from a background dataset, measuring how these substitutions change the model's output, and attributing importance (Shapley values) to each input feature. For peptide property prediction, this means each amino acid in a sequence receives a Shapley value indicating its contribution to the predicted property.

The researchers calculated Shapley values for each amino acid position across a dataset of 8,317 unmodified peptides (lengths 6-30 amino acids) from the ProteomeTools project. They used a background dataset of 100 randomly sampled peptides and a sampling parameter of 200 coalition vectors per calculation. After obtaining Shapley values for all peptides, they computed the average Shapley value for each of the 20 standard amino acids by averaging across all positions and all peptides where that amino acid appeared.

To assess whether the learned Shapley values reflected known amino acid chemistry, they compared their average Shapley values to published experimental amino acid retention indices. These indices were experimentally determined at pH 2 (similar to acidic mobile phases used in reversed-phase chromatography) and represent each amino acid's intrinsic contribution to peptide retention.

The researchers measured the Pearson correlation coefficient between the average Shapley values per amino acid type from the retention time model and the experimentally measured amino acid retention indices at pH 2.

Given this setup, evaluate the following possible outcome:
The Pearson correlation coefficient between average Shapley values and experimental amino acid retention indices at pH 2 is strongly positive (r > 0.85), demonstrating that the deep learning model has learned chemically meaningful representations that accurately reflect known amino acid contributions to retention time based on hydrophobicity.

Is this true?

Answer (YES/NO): YES